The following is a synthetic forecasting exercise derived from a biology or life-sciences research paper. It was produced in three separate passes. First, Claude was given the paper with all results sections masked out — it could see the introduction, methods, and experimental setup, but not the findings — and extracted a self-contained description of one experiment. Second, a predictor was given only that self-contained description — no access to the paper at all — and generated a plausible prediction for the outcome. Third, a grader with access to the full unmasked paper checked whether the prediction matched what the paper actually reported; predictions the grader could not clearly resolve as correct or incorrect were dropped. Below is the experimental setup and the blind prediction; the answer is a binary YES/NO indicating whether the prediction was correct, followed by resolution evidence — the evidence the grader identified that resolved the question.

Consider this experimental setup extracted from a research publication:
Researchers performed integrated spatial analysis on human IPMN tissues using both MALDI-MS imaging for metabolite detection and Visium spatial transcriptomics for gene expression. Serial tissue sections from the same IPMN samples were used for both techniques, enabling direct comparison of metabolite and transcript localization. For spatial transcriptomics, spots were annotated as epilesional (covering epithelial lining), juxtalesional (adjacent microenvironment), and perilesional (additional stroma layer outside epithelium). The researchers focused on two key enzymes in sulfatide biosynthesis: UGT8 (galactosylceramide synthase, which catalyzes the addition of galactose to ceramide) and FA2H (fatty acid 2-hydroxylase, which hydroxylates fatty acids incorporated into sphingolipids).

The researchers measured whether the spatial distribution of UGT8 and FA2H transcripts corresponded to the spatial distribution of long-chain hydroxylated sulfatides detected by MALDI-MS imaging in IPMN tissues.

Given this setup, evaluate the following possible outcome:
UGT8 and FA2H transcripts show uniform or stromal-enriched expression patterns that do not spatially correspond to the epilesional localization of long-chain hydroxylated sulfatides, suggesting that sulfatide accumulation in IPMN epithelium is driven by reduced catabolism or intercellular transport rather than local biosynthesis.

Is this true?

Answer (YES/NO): NO